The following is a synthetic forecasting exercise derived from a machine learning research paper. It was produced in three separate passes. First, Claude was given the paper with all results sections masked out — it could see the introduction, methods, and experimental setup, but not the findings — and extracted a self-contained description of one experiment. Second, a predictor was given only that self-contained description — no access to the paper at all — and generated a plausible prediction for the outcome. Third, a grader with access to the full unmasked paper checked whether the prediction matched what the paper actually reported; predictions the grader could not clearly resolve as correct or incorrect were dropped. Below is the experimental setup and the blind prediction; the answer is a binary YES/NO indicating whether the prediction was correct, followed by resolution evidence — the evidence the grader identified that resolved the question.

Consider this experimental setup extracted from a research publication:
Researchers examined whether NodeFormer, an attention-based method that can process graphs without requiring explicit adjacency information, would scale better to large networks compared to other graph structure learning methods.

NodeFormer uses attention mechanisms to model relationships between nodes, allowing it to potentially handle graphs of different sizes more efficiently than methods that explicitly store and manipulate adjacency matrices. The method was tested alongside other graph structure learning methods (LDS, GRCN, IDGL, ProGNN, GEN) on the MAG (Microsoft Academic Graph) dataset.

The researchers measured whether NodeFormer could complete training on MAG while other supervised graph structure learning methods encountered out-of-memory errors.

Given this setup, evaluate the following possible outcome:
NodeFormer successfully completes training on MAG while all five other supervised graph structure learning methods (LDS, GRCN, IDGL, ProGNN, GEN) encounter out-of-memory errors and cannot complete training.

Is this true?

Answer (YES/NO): YES